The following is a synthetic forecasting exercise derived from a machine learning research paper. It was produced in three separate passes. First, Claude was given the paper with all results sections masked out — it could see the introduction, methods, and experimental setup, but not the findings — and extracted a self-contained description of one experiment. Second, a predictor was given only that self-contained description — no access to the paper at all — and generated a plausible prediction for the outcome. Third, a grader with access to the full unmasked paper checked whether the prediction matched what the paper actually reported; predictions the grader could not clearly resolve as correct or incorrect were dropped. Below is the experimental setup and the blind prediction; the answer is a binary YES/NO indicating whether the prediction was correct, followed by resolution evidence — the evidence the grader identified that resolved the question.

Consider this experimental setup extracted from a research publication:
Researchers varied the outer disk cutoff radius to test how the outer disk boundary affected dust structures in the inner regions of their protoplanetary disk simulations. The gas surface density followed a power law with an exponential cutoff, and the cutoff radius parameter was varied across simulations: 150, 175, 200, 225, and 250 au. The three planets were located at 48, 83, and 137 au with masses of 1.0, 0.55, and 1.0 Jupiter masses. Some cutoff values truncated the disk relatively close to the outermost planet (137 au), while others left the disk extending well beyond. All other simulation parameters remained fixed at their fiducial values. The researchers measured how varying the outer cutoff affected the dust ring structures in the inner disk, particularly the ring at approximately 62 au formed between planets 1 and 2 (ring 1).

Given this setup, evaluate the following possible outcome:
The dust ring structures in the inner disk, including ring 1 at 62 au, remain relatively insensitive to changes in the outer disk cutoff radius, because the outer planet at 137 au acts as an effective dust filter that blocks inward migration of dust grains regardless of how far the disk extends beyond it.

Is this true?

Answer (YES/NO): YES